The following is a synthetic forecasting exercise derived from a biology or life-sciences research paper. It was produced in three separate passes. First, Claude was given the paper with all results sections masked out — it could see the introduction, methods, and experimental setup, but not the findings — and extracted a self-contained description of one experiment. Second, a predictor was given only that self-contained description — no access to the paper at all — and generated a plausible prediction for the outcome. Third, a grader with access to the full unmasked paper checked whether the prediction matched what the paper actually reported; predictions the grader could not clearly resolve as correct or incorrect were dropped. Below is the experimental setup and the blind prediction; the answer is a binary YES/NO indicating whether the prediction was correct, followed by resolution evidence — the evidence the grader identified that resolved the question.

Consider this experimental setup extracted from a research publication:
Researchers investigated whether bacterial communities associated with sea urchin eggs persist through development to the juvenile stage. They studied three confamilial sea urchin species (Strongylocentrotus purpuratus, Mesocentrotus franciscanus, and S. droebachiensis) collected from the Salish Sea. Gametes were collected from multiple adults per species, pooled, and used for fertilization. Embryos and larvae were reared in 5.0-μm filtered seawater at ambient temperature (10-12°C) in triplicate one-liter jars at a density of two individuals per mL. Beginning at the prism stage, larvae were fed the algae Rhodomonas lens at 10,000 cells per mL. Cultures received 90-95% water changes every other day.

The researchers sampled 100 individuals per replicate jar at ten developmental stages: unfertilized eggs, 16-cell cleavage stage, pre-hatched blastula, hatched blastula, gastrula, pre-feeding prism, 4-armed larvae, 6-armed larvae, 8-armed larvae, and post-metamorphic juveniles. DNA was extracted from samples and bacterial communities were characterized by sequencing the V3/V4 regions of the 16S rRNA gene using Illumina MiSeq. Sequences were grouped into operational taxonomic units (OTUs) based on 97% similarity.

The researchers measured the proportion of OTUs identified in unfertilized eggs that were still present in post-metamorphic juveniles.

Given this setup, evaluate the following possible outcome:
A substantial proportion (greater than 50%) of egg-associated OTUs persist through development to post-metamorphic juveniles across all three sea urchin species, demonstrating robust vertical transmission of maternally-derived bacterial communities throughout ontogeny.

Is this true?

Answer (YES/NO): NO